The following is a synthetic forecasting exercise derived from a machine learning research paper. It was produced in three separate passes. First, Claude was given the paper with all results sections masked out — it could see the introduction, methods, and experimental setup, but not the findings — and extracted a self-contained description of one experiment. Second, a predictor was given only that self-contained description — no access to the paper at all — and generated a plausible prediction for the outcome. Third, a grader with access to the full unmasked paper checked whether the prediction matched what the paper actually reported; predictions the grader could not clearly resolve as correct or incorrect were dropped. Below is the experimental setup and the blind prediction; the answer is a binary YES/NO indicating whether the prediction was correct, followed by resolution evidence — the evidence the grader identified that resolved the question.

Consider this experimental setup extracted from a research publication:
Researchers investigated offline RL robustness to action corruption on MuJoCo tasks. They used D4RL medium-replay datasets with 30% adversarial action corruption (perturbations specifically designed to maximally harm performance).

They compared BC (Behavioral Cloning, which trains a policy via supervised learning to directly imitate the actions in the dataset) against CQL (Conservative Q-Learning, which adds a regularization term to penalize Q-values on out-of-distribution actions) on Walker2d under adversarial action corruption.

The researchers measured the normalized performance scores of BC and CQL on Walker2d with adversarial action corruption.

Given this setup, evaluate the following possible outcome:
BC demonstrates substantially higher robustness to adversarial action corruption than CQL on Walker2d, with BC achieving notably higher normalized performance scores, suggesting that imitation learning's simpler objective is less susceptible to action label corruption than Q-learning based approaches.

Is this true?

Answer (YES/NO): NO